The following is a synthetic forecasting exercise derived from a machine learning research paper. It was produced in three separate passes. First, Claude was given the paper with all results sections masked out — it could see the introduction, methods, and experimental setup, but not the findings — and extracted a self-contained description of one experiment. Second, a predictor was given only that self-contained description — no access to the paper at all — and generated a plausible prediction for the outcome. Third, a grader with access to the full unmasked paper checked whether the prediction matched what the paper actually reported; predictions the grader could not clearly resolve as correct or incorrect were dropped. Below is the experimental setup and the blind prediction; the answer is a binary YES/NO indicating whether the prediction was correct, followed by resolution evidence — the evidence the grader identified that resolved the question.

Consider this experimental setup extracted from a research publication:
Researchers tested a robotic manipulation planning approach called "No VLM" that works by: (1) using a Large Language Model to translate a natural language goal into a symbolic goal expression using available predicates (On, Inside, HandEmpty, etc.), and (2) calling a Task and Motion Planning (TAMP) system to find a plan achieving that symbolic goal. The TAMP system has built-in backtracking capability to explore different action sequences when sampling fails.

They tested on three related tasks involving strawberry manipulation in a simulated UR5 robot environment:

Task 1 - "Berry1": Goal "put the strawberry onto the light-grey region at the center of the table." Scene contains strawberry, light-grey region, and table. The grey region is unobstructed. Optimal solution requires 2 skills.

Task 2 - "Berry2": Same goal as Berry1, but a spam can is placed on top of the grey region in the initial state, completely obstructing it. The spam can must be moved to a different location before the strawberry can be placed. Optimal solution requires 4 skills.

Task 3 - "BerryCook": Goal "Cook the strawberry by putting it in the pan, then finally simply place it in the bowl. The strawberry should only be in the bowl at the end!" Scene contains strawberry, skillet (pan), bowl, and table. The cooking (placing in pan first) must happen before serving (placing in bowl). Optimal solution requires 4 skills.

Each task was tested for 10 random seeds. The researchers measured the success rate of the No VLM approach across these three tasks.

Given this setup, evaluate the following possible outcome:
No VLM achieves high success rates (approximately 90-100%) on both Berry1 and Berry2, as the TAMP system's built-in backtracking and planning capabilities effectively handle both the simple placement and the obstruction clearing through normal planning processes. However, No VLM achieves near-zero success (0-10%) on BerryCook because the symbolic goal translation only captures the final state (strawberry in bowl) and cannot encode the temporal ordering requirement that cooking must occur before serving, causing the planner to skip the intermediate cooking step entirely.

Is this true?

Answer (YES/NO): YES